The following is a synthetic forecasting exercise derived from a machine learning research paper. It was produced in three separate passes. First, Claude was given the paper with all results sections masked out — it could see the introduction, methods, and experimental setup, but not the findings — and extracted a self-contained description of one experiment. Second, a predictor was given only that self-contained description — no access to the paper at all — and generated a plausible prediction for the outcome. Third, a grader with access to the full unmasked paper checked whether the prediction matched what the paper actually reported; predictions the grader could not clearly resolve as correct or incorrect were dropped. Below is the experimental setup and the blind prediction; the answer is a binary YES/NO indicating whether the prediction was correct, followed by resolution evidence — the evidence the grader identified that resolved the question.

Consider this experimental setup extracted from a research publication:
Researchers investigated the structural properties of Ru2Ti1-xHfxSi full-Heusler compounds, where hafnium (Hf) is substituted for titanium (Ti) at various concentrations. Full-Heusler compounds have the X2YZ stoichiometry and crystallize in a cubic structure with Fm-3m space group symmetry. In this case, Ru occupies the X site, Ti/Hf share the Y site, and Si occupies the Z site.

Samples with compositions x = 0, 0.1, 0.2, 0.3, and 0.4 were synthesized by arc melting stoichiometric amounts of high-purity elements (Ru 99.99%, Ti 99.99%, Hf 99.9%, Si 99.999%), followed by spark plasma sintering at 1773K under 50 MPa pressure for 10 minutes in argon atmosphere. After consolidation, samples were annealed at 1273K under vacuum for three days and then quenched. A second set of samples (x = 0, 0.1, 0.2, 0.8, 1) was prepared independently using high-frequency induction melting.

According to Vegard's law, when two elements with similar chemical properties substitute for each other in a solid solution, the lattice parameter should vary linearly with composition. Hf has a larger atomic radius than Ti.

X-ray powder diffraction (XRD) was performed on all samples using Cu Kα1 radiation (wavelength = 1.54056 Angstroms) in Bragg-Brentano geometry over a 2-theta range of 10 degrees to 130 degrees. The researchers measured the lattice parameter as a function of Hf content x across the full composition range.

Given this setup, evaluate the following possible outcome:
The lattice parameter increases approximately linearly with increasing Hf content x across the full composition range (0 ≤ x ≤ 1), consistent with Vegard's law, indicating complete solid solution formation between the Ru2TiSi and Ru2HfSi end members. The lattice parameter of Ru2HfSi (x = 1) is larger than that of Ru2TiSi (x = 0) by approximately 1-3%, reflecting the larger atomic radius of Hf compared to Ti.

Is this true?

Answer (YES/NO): NO